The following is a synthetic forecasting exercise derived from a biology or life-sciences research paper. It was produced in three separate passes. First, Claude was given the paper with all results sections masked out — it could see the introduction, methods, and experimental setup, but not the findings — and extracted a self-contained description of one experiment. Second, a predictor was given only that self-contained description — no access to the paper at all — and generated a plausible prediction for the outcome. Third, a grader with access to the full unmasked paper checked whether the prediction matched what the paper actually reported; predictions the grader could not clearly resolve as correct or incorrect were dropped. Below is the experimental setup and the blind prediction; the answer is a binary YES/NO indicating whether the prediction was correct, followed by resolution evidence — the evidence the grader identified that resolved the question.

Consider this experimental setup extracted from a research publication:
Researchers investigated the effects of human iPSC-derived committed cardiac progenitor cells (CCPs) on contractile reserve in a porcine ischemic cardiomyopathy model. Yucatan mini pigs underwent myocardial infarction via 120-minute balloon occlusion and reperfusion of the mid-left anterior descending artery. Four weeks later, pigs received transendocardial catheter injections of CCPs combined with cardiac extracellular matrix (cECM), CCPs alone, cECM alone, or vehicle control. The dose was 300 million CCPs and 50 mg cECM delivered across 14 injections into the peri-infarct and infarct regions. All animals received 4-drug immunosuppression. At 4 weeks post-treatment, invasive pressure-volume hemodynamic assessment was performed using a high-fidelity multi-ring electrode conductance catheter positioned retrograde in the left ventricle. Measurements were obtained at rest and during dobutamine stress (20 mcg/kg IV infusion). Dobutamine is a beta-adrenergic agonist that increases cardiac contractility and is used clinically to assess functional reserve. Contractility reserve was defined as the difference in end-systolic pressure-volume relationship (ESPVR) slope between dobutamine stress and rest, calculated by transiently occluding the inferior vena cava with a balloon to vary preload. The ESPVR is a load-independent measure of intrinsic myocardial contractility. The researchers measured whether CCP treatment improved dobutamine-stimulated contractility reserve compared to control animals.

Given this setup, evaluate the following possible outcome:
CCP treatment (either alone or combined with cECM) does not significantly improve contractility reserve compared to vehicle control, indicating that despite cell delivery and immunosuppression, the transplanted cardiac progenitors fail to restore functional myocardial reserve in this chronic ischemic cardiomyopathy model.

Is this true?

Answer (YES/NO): NO